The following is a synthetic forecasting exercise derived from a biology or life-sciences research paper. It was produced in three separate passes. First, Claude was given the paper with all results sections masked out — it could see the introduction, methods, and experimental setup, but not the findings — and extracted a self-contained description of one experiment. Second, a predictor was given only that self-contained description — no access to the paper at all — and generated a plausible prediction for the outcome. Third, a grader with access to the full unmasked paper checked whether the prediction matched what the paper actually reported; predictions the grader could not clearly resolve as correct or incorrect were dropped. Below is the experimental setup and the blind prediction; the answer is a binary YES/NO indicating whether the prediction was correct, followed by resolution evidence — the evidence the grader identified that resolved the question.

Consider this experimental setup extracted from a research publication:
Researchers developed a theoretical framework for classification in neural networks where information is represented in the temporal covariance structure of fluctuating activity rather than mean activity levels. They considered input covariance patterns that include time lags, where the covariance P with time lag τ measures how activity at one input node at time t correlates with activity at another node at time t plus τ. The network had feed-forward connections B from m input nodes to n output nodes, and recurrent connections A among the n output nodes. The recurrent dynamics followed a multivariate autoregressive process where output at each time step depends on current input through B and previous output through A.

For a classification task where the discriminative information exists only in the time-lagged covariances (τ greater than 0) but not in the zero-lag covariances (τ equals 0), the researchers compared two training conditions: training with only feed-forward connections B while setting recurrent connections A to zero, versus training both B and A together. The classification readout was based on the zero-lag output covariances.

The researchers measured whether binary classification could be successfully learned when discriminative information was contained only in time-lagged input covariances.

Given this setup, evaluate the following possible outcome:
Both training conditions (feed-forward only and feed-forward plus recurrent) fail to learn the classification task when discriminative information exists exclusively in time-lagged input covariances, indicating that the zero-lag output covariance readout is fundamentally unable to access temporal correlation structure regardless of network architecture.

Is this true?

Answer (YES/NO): NO